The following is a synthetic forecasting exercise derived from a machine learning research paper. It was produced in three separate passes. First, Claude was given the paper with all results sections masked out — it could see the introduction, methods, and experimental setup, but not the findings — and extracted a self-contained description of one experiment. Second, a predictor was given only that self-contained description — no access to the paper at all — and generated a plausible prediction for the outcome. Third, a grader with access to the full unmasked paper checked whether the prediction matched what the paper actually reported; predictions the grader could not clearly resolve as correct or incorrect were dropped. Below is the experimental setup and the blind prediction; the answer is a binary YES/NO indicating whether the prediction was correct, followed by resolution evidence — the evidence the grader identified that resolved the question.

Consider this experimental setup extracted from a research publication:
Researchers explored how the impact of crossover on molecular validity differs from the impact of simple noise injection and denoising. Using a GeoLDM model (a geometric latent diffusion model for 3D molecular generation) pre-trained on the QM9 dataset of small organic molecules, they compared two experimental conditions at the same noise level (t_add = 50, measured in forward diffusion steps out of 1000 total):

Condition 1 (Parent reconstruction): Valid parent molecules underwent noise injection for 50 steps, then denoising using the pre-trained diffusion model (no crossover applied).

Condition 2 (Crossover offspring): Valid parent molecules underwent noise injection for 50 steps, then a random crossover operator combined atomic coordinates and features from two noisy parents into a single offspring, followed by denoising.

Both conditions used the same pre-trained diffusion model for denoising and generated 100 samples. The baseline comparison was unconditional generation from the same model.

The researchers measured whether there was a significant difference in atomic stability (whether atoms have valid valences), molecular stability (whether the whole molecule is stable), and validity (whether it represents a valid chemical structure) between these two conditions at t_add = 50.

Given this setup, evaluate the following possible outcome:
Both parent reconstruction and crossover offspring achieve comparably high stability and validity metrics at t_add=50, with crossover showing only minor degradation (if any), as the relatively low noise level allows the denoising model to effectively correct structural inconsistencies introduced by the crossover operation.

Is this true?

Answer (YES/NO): NO